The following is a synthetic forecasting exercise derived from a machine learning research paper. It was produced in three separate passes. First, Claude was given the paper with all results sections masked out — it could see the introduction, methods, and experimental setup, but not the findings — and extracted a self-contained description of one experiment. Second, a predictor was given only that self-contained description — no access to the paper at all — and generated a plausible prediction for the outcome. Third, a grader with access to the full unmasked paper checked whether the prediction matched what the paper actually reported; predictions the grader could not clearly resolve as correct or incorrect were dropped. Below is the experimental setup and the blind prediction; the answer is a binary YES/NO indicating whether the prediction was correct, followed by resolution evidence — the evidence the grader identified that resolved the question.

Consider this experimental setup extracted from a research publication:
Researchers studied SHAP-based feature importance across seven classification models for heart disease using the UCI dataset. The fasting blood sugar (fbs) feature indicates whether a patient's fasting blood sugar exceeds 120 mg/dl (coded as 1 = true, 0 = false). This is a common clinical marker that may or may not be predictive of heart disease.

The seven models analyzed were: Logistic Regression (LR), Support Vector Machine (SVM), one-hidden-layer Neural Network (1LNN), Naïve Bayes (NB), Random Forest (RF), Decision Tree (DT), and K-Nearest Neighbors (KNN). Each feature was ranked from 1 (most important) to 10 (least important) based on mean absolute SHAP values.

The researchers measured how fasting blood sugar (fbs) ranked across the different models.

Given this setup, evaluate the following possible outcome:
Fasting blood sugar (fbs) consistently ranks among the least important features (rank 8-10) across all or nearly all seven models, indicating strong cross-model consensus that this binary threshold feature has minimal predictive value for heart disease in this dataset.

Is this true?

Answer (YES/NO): NO